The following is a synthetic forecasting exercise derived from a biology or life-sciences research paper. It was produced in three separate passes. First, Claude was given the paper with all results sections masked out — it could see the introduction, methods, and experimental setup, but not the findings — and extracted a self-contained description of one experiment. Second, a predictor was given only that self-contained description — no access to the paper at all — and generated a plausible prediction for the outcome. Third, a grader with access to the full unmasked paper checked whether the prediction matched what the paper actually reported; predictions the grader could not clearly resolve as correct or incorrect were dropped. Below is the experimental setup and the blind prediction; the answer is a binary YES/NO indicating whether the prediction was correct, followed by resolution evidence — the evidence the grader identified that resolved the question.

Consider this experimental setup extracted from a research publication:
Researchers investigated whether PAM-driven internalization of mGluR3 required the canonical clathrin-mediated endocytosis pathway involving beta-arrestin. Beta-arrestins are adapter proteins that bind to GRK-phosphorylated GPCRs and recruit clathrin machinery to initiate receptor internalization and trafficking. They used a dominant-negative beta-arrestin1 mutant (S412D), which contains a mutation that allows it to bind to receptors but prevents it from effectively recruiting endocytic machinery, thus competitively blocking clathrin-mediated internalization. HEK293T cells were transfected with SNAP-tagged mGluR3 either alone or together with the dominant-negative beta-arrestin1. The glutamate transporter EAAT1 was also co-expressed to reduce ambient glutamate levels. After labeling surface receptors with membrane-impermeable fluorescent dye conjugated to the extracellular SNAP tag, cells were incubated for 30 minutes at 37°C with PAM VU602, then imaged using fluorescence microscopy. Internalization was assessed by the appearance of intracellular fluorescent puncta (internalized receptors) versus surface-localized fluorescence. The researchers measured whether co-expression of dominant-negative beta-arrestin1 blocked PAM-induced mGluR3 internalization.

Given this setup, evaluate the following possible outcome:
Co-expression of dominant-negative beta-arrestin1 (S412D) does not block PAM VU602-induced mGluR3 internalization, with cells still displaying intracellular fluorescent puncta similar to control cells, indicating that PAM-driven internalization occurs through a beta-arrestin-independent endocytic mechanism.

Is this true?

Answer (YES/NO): NO